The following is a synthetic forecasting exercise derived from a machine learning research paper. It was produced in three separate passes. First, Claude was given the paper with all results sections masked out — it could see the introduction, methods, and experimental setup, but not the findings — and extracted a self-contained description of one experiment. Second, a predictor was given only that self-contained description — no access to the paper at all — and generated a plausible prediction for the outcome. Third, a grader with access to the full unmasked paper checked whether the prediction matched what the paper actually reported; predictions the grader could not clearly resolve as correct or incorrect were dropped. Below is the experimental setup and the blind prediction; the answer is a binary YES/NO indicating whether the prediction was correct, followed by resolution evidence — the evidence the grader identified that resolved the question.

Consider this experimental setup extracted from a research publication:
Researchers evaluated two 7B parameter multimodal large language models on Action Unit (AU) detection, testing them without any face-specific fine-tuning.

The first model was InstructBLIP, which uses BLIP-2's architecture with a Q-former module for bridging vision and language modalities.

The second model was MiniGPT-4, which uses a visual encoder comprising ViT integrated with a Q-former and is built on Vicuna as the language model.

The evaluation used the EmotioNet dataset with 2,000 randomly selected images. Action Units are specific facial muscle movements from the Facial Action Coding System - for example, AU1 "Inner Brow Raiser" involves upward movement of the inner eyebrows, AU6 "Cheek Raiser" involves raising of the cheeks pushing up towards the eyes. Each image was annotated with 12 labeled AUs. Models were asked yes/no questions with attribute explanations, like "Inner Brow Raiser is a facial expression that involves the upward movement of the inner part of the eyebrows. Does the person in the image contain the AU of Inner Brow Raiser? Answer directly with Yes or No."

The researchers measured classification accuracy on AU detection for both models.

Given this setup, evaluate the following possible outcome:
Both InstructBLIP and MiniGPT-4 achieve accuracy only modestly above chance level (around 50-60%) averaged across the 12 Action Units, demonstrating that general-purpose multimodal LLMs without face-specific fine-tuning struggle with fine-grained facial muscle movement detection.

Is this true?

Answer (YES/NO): NO